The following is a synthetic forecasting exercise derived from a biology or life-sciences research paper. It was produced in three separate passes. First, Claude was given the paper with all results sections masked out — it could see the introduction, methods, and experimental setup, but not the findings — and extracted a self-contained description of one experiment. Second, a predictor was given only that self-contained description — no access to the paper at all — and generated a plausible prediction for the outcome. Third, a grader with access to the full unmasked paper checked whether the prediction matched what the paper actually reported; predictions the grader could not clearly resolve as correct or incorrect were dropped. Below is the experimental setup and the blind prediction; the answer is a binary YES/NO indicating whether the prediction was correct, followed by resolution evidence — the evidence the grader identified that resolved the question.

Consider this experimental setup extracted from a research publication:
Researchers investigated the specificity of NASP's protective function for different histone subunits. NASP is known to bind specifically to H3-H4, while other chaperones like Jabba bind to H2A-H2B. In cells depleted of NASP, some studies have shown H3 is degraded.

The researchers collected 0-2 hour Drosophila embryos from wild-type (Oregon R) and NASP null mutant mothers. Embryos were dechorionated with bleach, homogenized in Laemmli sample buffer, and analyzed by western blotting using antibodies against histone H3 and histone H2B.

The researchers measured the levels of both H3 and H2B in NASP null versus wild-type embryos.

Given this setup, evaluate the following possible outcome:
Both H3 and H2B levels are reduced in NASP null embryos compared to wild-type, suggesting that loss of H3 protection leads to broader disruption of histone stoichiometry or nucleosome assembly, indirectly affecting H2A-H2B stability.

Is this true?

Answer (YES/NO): NO